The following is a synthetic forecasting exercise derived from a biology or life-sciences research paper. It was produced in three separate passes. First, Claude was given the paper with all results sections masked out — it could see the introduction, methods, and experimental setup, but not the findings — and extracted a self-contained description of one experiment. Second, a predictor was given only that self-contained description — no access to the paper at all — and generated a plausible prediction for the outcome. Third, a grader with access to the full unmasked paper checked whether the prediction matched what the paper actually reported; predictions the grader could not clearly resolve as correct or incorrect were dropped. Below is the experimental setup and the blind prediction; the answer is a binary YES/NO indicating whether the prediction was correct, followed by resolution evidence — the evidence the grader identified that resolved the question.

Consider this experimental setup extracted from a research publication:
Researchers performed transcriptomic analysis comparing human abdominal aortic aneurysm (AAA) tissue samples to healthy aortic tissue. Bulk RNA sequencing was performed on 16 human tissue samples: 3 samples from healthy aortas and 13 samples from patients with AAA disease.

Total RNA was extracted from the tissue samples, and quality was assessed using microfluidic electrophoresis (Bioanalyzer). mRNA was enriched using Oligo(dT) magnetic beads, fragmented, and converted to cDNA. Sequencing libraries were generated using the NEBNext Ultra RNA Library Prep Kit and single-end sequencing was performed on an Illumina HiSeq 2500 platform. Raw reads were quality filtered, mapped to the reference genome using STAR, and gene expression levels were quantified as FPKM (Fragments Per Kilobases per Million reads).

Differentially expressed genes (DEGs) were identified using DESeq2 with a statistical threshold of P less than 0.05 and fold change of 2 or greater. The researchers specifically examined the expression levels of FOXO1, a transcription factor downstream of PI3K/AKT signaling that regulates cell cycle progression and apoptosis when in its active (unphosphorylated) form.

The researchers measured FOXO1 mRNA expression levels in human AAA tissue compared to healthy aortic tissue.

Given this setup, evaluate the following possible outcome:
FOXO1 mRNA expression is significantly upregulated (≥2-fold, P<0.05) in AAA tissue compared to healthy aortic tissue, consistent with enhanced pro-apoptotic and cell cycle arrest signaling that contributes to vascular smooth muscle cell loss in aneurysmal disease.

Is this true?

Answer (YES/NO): YES